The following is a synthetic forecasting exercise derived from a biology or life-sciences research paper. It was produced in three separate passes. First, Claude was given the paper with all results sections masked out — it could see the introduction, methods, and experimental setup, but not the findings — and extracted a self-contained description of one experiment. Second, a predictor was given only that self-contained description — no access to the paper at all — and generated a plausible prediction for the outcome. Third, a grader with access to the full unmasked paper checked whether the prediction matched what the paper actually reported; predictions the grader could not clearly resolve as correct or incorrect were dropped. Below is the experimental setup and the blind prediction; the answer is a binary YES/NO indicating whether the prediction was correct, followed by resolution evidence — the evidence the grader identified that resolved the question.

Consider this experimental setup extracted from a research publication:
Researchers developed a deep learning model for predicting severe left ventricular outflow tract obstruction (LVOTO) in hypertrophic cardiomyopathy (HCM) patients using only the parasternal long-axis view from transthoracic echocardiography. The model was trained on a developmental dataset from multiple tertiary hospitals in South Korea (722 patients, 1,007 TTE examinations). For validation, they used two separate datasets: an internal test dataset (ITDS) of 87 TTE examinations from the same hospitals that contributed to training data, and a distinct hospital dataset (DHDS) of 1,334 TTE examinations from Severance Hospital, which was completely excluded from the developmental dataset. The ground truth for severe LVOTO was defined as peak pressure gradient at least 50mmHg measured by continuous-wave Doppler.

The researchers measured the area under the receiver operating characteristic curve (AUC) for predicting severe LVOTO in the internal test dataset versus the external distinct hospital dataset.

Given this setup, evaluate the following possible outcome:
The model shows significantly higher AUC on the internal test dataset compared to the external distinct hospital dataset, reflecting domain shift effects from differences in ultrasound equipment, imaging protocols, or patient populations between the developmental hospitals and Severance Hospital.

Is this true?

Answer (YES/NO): NO